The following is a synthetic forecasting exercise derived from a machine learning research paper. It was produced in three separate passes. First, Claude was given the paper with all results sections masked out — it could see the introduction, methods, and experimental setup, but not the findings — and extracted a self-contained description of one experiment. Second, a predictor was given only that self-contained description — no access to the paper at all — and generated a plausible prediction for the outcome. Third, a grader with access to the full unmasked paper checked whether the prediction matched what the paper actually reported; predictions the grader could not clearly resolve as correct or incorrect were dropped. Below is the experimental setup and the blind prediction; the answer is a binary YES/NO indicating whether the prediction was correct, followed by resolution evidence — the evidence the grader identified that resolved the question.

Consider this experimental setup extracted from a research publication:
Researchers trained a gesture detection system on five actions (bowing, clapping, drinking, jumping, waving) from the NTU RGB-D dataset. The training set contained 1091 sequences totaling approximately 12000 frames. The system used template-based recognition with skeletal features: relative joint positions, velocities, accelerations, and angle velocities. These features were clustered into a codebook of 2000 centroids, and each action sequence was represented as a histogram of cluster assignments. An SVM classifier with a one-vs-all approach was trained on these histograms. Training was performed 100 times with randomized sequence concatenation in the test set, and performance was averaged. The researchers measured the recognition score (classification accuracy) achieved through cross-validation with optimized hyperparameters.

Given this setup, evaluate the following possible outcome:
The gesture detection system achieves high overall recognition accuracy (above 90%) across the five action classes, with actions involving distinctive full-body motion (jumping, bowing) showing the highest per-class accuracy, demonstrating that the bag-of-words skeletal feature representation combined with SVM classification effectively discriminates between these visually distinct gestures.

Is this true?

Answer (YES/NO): NO